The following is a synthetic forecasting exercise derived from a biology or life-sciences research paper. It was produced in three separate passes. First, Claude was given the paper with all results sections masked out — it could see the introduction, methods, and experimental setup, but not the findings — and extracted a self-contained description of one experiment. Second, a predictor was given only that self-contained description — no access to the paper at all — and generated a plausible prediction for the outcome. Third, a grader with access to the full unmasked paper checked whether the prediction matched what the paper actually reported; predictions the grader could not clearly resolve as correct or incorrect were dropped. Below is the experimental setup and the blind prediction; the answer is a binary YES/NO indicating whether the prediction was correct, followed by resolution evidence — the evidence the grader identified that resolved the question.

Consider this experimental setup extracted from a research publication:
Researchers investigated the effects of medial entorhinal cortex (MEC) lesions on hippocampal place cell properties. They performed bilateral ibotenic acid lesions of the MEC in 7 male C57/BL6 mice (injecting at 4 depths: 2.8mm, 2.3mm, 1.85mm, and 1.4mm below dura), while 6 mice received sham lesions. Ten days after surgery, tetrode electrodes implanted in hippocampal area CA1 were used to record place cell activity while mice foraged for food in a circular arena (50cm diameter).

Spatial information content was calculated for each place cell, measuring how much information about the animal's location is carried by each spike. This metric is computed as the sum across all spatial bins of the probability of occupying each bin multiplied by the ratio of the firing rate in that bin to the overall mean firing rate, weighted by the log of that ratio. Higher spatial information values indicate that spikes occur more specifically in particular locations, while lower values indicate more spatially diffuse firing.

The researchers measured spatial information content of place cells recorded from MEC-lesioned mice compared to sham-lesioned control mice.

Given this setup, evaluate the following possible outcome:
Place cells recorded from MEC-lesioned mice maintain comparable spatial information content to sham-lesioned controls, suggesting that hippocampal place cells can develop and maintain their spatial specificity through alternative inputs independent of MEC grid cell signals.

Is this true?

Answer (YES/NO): NO